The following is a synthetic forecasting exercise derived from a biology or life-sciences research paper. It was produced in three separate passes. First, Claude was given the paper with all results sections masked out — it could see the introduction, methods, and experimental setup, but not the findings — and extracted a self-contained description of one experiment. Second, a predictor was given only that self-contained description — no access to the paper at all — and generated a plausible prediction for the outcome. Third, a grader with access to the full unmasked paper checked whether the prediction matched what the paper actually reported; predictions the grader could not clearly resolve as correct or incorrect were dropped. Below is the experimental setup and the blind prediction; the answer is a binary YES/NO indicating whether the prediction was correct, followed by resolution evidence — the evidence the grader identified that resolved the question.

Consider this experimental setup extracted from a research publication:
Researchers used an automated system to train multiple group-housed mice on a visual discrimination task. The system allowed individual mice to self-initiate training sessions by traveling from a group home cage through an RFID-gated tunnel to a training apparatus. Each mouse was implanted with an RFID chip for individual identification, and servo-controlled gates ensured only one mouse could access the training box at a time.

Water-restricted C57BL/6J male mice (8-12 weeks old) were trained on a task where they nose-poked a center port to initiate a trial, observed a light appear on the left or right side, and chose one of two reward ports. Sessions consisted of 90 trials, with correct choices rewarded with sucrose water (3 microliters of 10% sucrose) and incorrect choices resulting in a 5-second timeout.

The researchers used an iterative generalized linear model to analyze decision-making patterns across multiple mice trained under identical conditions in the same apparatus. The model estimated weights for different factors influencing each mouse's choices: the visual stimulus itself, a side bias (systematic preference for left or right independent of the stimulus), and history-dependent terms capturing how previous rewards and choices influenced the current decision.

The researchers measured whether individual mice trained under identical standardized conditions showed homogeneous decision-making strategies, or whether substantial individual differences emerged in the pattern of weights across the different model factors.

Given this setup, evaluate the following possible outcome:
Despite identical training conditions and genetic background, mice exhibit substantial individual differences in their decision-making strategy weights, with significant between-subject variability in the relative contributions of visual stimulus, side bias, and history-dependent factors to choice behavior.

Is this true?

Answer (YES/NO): YES